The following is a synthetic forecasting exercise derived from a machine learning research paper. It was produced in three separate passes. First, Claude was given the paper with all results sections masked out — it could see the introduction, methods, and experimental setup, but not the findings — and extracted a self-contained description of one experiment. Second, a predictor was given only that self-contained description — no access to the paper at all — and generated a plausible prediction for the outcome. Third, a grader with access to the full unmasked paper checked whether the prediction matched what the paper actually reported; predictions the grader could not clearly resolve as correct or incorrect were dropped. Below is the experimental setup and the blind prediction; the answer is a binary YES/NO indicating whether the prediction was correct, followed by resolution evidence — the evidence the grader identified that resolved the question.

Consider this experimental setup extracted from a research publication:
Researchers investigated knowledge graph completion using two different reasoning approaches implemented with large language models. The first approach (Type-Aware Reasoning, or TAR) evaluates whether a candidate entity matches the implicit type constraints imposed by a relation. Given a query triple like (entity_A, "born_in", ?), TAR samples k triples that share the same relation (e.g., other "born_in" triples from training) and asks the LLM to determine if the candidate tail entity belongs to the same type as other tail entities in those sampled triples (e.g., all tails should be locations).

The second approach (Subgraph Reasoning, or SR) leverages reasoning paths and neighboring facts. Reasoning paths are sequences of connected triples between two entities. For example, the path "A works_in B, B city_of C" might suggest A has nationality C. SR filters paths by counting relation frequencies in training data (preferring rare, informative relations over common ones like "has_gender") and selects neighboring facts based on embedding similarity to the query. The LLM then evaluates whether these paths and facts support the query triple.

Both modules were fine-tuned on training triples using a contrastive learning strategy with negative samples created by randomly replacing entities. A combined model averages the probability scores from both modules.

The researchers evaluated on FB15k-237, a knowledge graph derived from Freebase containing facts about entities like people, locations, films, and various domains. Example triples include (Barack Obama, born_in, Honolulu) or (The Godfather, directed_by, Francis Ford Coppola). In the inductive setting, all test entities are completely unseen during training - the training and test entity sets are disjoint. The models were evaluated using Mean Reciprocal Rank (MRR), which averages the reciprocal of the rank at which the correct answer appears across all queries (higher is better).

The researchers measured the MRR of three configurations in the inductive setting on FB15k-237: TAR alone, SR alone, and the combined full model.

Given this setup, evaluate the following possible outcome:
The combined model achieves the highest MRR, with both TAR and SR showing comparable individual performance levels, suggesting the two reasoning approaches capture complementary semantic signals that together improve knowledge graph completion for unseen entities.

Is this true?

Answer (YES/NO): NO